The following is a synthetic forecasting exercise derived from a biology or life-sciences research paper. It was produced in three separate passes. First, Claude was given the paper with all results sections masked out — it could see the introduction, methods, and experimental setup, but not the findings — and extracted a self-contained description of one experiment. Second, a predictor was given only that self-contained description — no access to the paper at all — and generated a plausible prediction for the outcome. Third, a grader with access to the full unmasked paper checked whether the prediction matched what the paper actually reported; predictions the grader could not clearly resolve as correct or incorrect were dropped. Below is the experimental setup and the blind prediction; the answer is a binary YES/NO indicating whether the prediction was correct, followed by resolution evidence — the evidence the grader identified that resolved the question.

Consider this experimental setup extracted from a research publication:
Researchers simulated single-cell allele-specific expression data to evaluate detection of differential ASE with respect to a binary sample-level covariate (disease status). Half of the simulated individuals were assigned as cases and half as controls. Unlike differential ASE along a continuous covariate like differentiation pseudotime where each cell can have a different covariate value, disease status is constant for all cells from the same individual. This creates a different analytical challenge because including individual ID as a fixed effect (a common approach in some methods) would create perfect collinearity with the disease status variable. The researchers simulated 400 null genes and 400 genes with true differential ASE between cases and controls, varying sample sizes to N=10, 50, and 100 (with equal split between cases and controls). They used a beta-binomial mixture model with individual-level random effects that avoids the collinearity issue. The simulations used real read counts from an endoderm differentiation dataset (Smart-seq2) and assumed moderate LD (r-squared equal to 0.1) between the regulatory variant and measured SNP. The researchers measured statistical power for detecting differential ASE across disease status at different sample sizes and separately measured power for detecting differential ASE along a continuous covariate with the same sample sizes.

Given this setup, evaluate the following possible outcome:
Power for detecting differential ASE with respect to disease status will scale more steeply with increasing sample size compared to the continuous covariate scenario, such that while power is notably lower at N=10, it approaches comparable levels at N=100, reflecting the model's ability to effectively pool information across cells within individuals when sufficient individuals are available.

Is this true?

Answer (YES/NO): NO